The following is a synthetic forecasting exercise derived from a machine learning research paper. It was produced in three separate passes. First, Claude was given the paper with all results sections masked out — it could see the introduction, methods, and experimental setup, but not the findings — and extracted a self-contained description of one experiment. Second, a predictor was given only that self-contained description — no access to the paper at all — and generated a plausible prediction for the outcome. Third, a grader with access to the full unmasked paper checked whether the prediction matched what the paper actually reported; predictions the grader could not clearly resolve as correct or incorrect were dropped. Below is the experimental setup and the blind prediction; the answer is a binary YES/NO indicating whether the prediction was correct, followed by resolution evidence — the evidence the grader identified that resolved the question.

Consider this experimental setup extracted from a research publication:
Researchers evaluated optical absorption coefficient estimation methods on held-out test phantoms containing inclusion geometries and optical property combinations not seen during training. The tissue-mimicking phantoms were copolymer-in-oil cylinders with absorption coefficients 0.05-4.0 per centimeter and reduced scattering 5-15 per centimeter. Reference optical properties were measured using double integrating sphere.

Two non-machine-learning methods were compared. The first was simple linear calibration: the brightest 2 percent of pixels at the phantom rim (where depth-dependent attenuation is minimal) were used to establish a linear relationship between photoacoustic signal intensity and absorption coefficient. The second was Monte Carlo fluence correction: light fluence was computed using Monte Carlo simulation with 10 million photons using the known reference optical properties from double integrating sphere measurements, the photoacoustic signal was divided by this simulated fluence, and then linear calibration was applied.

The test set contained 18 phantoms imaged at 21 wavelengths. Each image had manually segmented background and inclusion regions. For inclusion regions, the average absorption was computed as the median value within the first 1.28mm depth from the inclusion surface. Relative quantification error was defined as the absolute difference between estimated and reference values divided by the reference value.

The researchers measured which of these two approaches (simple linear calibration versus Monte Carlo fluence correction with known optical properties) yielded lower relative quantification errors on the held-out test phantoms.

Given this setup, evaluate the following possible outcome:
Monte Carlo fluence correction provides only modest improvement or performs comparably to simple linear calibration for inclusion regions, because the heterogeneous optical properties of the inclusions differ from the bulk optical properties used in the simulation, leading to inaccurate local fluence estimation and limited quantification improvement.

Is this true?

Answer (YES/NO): NO